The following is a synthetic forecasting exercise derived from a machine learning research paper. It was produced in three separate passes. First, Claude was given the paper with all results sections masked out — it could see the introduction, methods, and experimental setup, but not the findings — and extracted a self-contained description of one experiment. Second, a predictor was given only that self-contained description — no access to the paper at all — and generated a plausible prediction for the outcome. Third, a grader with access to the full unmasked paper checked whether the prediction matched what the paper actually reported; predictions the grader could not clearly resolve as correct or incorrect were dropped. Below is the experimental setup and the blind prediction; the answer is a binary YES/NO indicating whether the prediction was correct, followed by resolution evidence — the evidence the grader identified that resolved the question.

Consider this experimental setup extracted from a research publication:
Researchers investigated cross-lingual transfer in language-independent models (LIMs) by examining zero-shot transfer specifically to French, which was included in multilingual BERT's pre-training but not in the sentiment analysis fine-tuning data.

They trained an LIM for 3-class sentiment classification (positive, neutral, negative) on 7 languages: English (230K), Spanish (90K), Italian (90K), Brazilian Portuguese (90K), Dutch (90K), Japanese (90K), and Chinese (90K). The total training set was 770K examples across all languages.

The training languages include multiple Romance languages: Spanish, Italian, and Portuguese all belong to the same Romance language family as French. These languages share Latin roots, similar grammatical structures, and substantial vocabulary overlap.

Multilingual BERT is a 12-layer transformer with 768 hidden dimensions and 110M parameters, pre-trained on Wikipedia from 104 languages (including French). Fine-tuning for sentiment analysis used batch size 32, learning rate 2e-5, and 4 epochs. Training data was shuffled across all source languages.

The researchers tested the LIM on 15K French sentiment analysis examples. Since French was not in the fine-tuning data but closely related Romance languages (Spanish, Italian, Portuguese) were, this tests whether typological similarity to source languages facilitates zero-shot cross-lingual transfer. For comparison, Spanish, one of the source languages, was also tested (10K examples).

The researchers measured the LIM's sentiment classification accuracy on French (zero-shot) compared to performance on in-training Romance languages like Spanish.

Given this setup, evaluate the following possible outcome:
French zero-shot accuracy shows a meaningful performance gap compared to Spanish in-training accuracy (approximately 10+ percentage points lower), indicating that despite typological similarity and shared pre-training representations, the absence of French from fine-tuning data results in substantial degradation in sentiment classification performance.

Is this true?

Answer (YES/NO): YES